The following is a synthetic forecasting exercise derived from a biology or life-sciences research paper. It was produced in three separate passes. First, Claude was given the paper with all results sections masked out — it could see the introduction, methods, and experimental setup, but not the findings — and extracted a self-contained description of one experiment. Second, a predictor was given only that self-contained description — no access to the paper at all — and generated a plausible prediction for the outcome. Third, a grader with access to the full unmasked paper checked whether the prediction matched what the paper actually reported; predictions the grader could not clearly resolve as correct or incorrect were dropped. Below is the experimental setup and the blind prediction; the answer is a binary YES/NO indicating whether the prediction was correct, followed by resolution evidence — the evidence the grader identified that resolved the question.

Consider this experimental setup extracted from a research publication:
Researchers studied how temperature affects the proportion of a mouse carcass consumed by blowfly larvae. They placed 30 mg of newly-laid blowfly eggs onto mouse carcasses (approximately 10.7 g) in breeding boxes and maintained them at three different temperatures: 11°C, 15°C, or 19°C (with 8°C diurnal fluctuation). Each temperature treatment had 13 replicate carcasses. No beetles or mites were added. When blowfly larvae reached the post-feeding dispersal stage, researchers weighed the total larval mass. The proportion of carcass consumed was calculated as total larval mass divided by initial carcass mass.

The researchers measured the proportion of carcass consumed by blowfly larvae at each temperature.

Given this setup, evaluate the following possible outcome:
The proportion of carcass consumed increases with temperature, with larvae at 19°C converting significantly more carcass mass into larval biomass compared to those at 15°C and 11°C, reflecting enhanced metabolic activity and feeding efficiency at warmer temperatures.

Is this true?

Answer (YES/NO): NO